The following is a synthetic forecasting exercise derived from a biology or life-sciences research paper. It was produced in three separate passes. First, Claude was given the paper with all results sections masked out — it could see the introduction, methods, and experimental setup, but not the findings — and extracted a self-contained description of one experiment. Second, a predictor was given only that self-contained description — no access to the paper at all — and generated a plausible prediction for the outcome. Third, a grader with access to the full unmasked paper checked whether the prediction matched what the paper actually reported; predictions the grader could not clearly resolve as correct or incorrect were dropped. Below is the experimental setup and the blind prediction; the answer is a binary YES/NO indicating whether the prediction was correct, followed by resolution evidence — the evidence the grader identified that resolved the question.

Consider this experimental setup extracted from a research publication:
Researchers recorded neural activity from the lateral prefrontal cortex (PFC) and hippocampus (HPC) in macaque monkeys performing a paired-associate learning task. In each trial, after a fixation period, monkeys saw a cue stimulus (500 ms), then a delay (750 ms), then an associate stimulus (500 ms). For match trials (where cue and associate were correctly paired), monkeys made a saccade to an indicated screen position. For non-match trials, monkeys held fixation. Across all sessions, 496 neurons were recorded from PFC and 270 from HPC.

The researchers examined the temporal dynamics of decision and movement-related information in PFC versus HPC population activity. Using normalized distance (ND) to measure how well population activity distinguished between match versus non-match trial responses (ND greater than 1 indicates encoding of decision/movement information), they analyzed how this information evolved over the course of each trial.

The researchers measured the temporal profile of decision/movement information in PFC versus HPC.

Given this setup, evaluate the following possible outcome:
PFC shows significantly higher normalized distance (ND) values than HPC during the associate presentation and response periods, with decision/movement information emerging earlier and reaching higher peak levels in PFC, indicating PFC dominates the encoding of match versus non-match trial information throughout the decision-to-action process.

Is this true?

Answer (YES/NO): YES